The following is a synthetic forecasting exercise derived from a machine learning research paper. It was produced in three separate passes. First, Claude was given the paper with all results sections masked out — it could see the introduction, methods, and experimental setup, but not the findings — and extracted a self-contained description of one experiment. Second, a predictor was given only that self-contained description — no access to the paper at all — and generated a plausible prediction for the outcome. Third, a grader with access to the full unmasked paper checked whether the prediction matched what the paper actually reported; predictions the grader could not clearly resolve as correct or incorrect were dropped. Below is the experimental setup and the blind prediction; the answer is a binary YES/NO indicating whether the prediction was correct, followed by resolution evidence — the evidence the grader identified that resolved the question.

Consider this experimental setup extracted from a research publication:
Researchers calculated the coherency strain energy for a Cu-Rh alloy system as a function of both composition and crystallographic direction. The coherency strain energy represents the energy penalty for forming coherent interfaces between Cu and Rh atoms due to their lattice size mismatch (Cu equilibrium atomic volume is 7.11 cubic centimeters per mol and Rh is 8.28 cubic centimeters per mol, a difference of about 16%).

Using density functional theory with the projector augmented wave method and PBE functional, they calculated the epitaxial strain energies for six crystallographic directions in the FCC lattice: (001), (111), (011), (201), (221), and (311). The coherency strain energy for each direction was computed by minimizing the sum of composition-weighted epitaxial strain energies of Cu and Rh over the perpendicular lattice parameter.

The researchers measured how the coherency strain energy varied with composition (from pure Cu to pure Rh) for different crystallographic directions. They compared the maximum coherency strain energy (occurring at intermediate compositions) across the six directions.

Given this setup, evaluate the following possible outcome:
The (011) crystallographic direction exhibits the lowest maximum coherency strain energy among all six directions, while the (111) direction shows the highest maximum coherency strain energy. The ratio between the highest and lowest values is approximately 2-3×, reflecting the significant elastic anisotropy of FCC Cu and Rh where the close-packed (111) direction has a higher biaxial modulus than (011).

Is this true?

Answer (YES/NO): NO